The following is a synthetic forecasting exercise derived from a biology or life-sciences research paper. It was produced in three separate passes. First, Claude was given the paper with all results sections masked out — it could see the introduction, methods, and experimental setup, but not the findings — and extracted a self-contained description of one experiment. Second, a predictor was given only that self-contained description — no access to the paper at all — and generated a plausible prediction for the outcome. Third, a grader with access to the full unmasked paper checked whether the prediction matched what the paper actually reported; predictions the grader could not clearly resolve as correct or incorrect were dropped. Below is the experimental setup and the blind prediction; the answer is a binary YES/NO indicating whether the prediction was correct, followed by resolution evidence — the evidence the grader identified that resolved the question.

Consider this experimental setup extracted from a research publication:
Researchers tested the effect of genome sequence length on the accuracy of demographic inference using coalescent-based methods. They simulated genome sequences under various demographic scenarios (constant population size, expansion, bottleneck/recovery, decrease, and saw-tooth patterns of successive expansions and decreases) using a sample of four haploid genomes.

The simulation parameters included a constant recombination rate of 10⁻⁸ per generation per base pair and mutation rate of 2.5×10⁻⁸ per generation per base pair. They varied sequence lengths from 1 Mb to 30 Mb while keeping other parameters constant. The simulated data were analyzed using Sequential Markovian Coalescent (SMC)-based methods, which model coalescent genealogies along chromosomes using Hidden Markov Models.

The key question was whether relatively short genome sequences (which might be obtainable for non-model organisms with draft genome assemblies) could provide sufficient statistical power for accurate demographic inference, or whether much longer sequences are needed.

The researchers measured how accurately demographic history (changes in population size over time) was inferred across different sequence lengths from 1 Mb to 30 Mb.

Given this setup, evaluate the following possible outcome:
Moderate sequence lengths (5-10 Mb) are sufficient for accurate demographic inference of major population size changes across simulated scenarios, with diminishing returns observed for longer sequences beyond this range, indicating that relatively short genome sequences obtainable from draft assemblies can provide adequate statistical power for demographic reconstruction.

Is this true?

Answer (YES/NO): YES